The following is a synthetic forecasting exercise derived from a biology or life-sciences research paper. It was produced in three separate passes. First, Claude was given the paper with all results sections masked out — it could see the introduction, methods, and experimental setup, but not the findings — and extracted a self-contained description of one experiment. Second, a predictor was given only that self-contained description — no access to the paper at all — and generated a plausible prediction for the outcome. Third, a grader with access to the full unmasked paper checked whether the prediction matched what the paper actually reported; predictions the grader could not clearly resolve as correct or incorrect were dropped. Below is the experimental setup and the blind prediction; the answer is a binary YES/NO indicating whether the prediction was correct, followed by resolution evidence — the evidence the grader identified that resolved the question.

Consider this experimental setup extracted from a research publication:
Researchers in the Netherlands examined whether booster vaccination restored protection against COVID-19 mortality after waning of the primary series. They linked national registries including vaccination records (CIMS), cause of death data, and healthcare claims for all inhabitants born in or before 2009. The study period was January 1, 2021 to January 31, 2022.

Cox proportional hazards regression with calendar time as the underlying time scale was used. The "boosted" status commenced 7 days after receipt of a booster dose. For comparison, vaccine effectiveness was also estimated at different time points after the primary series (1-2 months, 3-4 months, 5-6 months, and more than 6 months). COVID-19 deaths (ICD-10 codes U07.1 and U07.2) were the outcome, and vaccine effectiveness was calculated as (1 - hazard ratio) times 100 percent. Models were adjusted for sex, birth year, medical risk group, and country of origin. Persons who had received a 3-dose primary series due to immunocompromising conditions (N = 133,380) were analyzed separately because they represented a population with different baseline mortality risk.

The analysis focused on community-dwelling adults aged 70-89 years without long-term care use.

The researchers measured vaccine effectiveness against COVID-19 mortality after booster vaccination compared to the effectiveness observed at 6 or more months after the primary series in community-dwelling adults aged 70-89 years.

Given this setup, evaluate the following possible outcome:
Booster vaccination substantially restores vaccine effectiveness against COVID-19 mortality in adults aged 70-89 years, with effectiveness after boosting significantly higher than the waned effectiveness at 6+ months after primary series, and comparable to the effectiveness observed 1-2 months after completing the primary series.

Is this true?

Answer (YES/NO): YES